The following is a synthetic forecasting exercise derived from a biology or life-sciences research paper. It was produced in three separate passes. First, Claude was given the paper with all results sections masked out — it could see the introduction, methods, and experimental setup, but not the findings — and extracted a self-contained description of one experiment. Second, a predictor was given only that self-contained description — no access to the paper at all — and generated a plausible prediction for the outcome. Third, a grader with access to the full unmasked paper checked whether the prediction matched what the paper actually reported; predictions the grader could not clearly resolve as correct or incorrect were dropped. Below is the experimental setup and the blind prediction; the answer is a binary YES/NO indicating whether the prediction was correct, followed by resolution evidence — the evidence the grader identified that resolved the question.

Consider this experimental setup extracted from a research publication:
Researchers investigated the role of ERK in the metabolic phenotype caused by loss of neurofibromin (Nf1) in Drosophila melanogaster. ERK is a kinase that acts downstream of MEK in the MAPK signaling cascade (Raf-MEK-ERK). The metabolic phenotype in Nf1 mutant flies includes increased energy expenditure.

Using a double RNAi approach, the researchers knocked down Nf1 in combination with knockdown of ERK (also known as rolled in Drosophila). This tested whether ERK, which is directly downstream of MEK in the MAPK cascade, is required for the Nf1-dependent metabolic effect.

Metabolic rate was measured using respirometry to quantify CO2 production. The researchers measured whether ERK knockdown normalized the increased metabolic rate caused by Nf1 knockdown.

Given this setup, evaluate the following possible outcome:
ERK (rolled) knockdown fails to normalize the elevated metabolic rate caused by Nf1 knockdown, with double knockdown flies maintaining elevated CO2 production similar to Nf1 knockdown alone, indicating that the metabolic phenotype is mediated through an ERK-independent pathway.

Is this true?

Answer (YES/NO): NO